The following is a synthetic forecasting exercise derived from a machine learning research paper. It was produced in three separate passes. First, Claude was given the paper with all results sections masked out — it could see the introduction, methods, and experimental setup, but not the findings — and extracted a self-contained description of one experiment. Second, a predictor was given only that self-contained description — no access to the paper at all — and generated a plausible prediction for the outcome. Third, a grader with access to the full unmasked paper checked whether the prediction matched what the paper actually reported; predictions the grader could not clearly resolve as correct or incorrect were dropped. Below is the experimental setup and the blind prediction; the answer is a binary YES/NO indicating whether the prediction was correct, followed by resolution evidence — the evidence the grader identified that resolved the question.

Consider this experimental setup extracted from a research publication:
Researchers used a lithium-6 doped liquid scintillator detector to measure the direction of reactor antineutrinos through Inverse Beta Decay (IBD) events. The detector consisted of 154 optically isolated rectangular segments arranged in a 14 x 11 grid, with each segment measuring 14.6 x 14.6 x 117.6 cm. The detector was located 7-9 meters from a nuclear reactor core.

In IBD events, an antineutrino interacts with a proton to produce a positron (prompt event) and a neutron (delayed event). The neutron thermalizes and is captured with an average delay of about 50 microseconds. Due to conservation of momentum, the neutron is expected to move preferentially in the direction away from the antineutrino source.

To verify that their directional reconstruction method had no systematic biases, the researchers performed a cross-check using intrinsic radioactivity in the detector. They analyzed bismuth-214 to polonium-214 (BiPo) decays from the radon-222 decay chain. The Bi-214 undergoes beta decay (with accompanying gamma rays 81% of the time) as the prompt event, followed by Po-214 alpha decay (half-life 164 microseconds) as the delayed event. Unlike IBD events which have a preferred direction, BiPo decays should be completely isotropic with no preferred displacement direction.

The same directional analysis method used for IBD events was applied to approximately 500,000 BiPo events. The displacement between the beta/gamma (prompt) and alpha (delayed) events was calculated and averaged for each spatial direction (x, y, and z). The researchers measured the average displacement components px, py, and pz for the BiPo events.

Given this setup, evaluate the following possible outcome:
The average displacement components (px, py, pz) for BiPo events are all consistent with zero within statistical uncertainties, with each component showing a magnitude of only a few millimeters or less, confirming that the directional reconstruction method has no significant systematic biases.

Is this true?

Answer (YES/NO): NO